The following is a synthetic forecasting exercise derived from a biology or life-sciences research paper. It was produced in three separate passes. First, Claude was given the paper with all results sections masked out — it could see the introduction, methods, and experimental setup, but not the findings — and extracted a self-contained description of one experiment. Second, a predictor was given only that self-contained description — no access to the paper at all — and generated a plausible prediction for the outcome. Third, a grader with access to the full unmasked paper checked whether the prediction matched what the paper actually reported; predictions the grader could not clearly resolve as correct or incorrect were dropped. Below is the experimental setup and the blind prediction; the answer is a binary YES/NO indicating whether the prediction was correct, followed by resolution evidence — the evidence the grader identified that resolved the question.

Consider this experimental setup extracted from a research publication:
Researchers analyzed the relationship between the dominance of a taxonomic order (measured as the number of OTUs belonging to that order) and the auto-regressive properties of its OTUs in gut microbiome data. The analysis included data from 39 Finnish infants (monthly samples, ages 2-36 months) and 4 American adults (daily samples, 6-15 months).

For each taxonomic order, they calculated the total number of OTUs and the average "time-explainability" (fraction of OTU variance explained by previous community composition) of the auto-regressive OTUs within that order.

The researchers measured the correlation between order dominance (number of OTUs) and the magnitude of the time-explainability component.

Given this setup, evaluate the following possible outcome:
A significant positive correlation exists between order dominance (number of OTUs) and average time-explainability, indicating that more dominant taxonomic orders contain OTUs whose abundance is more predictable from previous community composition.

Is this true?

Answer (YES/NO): NO